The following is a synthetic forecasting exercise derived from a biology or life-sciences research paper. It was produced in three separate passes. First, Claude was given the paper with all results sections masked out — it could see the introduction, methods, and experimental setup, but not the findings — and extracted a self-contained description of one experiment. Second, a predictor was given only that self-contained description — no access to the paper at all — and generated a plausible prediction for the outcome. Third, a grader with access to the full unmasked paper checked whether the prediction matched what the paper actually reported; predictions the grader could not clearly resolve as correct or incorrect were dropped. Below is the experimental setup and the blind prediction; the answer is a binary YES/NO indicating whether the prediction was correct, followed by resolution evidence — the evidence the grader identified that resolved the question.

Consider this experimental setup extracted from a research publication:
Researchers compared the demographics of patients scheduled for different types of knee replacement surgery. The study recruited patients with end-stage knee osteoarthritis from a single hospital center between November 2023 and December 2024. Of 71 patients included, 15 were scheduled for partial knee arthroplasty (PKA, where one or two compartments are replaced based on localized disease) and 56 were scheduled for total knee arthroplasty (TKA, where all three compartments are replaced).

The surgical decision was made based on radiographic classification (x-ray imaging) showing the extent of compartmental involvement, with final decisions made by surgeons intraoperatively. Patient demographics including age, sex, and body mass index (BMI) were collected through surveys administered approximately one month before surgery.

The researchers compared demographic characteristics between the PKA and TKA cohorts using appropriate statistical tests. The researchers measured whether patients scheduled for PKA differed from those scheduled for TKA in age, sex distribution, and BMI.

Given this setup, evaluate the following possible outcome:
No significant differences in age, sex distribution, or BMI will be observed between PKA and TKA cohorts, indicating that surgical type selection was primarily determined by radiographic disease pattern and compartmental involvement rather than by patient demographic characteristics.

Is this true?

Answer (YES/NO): NO